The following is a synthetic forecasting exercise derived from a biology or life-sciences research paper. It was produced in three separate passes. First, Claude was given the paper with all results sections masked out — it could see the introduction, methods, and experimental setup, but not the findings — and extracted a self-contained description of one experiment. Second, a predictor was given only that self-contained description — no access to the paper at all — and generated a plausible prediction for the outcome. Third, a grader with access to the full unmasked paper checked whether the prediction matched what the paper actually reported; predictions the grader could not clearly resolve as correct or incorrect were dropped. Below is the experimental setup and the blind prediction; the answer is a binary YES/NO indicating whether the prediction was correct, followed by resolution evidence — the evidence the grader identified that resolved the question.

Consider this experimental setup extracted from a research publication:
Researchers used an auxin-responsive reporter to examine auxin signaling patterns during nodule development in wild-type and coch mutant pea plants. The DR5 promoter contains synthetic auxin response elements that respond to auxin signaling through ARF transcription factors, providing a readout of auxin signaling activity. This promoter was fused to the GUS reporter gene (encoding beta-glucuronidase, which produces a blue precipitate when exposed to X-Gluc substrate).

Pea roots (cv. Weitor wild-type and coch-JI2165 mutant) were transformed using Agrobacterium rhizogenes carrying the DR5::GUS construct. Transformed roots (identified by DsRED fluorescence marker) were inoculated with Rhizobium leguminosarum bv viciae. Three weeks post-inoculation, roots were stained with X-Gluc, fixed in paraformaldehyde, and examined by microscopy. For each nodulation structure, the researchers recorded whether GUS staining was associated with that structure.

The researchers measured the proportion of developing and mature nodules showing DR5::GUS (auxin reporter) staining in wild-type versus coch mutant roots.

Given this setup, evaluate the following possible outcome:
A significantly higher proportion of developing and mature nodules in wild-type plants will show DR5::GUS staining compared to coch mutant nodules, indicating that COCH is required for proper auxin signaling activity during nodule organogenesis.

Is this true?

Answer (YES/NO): NO